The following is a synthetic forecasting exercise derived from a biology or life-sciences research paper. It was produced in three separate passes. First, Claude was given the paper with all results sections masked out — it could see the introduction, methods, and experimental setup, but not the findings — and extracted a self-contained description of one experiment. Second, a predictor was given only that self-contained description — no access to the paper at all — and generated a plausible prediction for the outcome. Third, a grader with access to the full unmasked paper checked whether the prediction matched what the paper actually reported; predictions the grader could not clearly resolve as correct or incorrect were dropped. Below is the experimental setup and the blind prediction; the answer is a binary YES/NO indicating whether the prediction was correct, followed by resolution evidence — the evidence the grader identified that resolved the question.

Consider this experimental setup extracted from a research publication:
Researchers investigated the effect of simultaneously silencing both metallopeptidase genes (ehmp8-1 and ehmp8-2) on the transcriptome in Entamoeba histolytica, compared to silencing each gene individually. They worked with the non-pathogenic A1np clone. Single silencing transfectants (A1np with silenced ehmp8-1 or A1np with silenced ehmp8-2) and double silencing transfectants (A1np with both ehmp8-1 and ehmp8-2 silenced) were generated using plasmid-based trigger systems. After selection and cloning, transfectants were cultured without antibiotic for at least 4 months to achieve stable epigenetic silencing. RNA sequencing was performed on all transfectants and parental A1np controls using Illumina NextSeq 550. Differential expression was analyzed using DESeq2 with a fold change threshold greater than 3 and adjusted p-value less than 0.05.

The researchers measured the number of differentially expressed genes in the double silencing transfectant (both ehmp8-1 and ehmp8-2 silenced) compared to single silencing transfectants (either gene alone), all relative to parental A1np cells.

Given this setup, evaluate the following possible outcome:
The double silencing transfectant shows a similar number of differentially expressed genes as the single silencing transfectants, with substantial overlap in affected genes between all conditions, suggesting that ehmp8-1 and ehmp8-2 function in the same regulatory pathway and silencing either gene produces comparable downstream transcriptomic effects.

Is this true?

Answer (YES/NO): NO